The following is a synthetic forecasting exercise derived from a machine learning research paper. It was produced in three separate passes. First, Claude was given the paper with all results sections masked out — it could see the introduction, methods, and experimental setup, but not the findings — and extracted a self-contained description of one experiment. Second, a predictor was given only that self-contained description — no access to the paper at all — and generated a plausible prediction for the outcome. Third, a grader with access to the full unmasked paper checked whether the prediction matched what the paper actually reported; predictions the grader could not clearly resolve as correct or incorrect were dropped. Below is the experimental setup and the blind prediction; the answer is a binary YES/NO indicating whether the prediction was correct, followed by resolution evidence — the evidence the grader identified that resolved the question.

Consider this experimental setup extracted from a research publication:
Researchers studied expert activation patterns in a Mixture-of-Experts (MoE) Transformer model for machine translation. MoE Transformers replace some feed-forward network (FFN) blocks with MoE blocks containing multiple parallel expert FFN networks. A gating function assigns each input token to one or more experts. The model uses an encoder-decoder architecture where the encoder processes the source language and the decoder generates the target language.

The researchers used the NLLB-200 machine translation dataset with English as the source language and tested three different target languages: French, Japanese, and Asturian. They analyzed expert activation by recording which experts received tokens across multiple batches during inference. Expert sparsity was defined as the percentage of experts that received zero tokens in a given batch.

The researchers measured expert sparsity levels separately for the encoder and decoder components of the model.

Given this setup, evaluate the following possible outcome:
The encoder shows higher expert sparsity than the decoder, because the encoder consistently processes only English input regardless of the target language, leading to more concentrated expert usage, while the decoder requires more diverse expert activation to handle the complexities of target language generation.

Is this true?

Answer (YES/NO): NO